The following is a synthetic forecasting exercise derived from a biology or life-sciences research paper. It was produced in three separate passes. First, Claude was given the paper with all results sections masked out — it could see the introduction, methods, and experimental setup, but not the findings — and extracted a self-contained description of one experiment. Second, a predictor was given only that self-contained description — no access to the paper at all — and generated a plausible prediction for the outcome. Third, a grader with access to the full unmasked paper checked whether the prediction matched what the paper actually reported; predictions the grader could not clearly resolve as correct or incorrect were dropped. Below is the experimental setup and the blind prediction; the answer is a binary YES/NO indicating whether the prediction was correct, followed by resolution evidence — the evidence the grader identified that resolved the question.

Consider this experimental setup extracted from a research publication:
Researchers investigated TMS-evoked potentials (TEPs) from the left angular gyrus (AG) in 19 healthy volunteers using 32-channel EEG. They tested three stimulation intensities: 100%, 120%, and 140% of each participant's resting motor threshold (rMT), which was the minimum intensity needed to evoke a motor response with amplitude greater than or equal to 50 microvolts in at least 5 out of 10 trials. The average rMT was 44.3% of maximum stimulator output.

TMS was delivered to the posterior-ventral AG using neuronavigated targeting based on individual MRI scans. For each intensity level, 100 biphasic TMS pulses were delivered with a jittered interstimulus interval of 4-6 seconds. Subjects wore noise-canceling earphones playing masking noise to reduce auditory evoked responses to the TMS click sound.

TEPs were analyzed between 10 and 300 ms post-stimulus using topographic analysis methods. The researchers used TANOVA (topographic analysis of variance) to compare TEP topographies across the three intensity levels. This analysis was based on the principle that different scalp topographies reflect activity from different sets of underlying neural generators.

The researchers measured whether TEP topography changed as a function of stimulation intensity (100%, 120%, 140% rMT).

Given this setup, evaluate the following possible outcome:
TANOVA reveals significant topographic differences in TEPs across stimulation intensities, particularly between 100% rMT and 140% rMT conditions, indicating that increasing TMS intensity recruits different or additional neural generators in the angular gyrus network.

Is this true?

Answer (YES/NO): NO